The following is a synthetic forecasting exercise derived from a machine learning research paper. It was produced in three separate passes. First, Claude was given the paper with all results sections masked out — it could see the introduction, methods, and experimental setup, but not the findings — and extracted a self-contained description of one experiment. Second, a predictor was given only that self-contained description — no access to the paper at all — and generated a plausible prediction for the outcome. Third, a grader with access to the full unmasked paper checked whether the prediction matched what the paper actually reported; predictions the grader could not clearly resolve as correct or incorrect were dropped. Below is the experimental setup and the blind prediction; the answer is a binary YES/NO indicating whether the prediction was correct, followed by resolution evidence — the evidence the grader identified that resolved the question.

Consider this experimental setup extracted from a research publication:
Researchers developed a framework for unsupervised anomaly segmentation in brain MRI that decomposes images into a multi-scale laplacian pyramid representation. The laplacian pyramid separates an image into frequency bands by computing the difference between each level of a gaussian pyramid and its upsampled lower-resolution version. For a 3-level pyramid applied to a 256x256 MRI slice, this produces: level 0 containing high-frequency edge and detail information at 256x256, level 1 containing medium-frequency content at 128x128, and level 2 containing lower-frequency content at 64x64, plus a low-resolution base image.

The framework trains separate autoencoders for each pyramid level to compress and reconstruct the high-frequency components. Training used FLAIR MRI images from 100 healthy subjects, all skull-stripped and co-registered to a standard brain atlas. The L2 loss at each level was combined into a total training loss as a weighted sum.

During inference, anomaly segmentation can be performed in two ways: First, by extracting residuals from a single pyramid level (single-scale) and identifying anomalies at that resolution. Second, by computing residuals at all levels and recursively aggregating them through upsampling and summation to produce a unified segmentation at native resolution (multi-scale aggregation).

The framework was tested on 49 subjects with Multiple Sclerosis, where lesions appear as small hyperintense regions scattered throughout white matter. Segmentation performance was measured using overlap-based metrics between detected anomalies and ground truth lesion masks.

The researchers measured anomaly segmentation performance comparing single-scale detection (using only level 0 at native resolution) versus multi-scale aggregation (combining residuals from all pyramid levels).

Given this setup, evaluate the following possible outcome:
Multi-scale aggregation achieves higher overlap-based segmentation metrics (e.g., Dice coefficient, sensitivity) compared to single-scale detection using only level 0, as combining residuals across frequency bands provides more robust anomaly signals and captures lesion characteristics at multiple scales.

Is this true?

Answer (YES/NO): YES